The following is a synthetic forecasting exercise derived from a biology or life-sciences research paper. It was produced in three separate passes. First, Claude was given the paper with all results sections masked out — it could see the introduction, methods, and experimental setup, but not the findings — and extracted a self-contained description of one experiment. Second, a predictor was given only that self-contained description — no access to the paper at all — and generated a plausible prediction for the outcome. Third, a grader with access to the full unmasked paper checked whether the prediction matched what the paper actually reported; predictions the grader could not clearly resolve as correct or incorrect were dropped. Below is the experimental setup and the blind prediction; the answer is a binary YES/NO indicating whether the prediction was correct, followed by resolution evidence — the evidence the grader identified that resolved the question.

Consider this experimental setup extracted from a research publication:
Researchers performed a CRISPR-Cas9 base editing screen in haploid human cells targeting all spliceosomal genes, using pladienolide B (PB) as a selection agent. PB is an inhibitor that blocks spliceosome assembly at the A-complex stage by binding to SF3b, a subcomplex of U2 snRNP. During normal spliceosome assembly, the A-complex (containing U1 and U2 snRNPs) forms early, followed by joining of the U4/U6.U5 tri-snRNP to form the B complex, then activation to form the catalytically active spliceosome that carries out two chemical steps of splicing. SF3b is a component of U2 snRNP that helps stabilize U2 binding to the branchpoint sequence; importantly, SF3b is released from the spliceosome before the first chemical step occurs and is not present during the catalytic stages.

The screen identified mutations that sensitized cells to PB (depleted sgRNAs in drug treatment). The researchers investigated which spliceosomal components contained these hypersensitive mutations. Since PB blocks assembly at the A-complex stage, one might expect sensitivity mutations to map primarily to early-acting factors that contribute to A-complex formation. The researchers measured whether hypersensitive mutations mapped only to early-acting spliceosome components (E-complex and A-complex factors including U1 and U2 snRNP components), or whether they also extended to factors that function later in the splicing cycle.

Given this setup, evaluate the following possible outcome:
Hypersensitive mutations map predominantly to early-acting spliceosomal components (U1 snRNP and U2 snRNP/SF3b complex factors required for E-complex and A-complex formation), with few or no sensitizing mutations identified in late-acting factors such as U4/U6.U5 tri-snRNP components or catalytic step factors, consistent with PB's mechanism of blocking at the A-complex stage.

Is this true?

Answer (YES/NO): NO